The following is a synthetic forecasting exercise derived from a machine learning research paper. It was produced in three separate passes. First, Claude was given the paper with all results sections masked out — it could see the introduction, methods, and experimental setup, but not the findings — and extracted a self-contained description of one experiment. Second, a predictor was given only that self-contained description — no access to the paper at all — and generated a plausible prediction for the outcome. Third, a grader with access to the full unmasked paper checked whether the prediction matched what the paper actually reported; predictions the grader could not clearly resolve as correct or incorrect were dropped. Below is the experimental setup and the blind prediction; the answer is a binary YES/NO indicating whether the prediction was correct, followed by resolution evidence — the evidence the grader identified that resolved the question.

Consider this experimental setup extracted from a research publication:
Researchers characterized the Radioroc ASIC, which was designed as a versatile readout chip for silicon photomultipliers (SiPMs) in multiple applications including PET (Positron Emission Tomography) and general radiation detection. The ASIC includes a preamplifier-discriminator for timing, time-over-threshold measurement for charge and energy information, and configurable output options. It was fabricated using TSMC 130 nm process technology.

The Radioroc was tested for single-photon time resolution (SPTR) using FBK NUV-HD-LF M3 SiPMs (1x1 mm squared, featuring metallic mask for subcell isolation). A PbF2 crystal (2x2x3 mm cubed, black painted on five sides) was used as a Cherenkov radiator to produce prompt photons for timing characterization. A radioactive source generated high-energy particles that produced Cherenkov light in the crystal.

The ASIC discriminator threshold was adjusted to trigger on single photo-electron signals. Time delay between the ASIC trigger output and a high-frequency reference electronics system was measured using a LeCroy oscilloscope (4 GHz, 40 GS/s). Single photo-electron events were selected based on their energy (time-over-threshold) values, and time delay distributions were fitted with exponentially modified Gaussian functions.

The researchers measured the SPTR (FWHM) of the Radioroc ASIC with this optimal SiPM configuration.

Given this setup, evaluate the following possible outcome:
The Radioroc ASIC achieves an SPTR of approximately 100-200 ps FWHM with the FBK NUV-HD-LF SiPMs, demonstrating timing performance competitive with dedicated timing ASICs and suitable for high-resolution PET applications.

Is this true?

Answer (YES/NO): NO